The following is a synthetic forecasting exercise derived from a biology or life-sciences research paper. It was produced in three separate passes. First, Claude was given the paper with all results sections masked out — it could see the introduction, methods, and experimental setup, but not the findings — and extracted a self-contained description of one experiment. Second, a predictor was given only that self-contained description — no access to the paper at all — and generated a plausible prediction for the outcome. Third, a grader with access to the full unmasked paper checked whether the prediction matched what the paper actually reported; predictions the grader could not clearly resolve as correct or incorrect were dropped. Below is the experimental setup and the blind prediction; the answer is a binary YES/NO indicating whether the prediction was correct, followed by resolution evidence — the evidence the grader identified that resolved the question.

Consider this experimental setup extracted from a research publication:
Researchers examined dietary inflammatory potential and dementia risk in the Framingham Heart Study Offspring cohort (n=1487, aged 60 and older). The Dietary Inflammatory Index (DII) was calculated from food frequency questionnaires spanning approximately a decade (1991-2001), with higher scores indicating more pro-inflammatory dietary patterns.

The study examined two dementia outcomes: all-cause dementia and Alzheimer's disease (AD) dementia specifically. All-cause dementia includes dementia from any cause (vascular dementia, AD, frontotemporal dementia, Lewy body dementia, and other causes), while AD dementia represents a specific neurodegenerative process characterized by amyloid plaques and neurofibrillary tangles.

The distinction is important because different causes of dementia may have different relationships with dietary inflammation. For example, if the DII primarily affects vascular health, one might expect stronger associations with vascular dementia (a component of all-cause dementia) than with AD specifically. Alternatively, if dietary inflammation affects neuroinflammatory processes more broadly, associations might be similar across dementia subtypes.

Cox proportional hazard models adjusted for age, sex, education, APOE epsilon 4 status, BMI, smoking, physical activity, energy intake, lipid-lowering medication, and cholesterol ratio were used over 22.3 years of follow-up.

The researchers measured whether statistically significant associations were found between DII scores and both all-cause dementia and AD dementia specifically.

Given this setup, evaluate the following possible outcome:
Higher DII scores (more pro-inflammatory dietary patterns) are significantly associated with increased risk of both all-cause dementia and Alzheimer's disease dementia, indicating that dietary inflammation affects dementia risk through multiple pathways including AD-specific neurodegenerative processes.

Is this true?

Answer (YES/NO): YES